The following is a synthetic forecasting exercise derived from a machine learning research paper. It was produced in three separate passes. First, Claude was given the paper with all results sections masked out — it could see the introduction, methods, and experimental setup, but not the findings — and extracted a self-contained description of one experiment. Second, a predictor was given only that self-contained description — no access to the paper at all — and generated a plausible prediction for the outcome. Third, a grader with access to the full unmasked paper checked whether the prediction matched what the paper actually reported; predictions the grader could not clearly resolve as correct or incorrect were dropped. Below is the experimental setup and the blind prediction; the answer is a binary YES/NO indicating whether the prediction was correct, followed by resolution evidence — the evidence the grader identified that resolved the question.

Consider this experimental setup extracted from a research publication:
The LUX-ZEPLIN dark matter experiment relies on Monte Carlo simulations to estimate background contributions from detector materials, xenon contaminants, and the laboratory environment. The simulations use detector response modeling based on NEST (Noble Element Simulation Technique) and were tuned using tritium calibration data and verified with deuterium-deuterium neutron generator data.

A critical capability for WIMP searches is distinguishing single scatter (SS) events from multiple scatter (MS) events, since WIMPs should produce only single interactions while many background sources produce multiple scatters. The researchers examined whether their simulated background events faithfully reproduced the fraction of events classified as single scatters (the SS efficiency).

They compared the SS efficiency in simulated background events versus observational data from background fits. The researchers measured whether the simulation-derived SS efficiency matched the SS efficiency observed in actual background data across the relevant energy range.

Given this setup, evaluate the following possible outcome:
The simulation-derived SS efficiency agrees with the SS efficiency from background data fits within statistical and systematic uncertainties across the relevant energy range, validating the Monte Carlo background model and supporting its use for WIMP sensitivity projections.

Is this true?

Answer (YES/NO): YES